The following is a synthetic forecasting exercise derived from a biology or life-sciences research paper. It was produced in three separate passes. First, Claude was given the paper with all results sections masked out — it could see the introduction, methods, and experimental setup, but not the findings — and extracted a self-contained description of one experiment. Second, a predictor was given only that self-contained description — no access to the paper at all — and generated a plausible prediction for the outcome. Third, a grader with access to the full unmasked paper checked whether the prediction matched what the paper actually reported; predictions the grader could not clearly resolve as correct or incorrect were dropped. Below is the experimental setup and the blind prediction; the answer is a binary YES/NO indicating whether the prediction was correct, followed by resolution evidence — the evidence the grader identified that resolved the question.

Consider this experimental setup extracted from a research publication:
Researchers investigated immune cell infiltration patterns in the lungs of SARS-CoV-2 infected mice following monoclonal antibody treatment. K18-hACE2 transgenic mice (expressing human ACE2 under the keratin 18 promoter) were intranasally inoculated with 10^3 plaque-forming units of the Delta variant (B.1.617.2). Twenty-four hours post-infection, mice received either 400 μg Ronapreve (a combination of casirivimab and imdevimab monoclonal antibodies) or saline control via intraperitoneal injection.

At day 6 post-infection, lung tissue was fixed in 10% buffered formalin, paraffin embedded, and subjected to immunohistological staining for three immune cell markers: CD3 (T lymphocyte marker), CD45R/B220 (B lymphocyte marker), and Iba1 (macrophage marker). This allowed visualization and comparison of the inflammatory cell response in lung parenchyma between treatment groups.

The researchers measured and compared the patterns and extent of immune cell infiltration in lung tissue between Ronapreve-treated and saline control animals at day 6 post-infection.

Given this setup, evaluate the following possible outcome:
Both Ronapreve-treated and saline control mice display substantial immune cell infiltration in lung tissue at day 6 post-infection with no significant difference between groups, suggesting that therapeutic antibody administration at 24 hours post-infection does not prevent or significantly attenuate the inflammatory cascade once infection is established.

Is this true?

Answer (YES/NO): NO